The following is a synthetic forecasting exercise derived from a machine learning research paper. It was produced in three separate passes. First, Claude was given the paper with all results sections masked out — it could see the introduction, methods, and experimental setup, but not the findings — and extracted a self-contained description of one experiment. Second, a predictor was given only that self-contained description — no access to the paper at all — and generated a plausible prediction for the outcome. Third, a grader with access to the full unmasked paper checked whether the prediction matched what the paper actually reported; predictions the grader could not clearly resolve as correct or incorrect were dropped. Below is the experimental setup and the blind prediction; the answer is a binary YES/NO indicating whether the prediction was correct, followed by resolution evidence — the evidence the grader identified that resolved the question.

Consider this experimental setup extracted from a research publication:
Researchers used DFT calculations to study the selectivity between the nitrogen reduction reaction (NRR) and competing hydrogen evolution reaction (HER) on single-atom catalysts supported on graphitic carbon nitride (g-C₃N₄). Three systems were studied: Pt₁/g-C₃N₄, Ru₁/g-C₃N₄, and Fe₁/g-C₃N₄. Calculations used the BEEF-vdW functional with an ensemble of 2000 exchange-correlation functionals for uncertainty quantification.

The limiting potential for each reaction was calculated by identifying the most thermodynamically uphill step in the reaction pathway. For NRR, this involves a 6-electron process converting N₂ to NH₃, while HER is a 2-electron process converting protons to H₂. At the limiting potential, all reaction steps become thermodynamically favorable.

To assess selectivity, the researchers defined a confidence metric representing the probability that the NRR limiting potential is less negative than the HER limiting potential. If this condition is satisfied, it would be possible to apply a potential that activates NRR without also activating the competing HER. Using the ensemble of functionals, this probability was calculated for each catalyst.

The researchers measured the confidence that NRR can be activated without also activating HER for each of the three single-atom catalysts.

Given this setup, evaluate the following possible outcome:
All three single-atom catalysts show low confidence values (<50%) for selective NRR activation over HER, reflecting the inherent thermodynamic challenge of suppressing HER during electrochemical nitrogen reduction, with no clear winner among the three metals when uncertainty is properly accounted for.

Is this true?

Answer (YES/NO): NO